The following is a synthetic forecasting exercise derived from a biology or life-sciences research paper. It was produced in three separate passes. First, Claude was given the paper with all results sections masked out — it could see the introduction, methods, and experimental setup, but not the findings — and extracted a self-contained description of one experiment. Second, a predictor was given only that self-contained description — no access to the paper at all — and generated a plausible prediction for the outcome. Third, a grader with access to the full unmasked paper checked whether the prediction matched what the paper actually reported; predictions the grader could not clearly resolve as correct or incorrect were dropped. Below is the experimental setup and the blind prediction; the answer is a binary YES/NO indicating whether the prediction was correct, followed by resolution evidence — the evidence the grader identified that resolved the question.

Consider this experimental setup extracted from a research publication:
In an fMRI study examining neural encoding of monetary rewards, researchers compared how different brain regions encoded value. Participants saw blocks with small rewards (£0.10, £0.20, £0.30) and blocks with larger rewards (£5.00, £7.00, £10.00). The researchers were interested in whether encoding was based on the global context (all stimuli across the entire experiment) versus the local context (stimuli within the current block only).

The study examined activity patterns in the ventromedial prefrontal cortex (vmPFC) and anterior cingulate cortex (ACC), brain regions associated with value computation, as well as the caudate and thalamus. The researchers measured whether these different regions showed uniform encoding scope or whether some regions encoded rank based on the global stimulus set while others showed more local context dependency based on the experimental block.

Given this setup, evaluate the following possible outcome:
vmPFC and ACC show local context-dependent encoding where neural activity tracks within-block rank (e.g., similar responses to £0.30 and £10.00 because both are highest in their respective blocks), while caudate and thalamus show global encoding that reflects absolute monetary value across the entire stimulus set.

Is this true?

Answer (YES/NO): NO